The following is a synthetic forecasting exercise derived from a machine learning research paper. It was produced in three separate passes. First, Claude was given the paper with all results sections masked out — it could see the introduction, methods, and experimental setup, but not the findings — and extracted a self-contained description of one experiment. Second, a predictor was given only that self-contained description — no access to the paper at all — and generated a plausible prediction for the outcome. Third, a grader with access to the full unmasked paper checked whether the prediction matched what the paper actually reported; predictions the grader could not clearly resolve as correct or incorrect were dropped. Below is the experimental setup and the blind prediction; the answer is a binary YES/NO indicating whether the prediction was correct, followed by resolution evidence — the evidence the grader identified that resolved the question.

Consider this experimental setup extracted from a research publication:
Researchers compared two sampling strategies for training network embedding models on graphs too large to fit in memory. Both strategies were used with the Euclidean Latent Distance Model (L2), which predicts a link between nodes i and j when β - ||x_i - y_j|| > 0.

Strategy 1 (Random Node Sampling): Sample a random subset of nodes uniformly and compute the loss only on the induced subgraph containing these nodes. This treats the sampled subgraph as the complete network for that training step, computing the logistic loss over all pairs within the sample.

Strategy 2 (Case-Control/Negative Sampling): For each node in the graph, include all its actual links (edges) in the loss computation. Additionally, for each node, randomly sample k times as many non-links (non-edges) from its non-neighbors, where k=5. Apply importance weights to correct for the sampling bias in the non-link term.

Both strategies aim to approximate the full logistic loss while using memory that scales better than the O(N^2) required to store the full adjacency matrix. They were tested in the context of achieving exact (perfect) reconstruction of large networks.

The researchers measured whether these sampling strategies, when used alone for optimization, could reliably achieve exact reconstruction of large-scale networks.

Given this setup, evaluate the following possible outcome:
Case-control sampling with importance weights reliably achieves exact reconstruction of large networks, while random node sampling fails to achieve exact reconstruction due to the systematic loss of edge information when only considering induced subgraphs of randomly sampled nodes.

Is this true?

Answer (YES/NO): NO